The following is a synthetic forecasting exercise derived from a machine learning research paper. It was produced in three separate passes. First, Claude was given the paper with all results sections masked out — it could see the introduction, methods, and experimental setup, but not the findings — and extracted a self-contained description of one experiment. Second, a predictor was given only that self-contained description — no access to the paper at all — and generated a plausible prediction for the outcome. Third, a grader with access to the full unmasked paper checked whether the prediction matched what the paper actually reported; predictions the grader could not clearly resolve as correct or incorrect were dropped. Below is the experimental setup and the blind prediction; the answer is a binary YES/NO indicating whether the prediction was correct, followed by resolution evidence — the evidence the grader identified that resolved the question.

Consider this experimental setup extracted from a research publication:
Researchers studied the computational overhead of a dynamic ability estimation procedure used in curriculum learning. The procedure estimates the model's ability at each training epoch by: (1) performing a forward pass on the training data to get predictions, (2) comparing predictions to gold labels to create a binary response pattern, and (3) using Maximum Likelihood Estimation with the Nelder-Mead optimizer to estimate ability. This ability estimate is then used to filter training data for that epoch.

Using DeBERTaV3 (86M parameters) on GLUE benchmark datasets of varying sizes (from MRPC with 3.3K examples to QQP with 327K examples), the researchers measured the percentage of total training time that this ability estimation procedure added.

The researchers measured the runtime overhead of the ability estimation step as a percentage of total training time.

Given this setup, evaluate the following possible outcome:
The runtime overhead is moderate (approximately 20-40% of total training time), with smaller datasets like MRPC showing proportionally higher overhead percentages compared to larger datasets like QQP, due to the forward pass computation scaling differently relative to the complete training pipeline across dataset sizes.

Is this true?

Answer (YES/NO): NO